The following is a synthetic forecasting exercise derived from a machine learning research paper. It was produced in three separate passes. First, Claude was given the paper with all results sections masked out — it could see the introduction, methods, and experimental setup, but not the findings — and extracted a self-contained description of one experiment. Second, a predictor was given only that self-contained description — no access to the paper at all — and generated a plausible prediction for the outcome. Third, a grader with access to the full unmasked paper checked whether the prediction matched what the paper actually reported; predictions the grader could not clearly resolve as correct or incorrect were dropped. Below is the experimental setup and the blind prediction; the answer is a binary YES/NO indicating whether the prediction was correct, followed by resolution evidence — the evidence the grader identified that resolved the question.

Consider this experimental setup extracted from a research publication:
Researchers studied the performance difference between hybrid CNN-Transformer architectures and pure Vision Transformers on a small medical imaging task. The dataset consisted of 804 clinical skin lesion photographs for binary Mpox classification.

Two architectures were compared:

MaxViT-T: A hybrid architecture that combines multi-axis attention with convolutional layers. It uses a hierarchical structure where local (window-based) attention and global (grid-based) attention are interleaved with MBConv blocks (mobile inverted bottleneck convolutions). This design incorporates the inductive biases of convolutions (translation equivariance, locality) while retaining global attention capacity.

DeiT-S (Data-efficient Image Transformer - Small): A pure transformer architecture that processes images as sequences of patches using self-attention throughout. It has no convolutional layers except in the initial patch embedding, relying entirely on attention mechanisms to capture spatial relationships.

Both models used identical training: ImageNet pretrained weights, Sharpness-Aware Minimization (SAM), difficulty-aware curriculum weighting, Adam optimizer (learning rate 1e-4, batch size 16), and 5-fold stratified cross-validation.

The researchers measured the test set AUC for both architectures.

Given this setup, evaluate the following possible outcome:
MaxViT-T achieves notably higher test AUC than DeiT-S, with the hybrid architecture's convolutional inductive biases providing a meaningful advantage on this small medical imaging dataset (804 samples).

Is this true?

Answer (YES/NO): NO